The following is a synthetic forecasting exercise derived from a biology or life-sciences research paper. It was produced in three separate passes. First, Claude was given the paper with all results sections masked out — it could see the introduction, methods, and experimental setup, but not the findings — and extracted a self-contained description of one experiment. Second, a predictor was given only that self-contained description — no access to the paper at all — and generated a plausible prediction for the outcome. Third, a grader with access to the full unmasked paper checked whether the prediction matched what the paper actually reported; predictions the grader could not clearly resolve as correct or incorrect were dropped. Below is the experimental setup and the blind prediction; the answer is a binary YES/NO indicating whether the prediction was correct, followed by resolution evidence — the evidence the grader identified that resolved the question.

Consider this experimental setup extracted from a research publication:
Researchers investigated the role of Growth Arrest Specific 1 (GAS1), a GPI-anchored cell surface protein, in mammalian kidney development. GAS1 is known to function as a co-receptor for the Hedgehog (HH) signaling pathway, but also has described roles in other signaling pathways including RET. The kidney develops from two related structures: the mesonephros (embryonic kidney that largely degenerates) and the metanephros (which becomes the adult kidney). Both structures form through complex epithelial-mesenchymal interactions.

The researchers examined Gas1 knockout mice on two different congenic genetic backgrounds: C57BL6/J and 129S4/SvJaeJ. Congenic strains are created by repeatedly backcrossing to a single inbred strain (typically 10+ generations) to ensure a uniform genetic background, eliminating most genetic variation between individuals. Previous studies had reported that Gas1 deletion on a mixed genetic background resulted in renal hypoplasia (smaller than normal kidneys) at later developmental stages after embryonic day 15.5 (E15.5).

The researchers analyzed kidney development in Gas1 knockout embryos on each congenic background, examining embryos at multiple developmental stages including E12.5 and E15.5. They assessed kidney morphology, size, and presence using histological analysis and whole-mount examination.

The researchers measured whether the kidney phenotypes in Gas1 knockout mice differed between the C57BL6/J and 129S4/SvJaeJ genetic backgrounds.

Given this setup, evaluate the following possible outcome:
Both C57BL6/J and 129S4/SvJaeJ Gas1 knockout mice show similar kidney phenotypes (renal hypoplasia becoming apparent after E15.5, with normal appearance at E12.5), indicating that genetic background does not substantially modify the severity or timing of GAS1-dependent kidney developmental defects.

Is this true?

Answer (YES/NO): NO